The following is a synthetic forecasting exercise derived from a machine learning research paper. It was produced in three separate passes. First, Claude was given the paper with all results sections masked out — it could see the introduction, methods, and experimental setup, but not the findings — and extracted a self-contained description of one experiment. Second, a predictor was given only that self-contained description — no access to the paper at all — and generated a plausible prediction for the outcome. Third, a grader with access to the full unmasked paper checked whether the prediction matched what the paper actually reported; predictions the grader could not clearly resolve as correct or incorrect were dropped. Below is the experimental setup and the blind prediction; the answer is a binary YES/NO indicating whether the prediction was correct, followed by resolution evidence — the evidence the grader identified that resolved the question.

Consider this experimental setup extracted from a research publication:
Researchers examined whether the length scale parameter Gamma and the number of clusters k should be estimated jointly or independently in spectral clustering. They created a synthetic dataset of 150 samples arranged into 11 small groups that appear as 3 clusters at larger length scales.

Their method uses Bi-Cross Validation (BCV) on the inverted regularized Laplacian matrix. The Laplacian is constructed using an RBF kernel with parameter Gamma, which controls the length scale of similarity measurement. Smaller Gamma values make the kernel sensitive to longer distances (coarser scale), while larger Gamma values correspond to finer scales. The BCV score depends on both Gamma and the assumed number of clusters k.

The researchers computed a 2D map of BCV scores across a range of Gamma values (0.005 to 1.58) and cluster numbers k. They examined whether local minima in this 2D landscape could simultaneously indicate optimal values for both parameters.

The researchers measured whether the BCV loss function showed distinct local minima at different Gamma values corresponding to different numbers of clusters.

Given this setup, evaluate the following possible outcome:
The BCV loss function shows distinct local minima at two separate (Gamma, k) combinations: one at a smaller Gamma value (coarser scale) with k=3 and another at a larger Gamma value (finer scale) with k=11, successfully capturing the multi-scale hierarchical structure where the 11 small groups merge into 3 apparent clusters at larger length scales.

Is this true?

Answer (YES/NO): NO